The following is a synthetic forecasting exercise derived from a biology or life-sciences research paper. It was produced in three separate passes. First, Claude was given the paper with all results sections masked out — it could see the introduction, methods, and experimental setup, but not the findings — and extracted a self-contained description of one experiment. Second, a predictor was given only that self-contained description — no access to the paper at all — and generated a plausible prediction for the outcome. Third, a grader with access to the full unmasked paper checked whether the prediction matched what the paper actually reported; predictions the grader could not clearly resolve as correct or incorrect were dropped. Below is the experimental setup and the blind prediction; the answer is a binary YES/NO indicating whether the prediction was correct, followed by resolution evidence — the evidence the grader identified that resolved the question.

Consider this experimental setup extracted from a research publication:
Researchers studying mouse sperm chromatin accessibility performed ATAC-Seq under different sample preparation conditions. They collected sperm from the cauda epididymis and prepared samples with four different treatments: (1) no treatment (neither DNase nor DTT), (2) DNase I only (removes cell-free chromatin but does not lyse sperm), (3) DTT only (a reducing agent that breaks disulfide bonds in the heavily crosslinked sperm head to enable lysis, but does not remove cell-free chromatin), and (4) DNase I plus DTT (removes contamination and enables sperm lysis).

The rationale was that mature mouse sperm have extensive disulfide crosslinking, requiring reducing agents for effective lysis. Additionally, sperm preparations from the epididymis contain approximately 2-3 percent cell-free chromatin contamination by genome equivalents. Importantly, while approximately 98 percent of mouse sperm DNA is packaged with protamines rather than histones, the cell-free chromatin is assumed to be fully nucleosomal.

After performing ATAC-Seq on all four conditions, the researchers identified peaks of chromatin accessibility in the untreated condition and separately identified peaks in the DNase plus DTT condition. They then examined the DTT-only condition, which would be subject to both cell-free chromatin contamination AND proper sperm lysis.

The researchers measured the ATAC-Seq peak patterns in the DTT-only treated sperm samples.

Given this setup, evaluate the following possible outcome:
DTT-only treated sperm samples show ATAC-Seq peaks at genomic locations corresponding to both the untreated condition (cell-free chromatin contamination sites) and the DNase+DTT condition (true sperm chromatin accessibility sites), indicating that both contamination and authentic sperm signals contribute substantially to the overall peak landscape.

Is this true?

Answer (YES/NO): YES